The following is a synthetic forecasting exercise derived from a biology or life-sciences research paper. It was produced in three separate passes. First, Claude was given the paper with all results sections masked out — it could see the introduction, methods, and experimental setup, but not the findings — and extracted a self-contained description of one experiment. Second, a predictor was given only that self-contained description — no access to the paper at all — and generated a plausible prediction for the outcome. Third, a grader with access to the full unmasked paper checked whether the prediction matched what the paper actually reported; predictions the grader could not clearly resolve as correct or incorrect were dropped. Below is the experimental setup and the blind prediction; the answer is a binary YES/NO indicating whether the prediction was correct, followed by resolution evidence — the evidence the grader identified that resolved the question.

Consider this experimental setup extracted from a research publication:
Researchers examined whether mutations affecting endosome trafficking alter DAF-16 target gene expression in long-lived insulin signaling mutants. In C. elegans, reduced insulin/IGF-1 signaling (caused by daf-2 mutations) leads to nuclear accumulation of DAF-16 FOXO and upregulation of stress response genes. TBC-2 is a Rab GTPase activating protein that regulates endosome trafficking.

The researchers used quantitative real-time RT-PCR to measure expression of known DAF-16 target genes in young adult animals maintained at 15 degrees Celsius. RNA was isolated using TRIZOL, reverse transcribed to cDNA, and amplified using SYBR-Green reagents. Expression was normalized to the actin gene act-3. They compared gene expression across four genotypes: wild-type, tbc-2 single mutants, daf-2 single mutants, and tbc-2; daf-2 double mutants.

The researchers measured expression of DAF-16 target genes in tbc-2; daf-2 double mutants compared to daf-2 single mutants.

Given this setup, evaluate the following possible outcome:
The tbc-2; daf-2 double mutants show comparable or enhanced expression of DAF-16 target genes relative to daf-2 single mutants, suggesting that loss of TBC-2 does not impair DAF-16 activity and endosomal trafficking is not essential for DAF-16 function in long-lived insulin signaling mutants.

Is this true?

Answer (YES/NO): NO